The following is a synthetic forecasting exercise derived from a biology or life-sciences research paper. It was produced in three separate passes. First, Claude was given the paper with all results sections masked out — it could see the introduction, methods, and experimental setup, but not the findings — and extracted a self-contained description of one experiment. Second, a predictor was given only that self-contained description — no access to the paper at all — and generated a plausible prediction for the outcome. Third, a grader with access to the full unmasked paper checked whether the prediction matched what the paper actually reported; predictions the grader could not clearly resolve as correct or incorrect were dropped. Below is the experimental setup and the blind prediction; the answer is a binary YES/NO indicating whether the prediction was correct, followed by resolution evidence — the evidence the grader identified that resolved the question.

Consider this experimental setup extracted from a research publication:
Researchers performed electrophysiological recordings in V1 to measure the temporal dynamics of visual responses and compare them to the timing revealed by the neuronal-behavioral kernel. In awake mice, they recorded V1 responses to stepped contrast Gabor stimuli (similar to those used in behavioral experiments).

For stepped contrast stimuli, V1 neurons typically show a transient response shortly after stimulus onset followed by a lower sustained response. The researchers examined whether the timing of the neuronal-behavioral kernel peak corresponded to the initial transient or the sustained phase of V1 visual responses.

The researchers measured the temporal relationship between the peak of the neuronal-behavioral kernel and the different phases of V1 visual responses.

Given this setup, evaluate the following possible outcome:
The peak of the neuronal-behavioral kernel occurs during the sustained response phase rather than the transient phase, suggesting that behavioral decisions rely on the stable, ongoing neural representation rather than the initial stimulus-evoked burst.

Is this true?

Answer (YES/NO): NO